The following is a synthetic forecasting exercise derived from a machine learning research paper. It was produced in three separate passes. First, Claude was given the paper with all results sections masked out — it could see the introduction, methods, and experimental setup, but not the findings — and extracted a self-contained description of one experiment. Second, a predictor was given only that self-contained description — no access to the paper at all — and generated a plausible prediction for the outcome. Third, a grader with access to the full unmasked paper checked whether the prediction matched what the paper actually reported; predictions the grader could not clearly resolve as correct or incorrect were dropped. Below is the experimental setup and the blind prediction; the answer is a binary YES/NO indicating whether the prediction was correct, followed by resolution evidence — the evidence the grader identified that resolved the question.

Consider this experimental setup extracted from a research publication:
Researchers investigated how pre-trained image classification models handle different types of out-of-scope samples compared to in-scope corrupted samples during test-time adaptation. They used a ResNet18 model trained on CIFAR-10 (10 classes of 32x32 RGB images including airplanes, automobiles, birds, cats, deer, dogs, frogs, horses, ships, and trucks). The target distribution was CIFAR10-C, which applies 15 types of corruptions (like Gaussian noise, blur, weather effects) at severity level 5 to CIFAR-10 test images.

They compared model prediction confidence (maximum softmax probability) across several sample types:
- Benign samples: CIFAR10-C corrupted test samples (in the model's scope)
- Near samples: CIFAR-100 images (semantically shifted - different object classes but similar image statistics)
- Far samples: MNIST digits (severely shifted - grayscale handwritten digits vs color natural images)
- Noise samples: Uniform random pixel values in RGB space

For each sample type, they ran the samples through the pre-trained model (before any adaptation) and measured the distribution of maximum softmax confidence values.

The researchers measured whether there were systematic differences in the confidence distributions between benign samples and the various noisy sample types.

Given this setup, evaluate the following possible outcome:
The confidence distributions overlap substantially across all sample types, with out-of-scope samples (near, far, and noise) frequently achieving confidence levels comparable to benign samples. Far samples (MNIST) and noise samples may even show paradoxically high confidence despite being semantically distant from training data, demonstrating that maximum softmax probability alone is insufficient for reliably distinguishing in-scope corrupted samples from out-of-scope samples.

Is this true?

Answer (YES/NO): NO